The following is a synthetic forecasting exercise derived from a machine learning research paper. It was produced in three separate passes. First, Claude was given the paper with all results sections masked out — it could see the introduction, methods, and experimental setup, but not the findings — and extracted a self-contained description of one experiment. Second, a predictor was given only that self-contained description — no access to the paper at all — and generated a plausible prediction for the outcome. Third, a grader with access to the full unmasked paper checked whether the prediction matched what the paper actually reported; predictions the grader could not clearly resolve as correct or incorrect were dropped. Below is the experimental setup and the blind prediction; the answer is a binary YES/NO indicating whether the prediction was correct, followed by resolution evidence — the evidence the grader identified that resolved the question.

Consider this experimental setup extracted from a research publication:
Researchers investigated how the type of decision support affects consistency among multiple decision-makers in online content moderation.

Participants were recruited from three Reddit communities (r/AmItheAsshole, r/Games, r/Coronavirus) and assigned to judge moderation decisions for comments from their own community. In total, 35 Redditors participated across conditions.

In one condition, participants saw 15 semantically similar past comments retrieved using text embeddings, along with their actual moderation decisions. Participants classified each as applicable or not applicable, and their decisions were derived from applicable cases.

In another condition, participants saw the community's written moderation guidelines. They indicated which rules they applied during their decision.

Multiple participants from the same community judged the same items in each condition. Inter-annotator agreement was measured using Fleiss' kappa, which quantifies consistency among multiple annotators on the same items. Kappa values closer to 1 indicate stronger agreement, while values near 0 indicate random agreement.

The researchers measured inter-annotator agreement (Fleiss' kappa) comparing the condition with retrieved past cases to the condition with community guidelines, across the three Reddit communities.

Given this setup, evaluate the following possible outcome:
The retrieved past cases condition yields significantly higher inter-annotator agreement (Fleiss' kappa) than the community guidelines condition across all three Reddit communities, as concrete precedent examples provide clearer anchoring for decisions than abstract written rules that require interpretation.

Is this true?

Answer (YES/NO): YES